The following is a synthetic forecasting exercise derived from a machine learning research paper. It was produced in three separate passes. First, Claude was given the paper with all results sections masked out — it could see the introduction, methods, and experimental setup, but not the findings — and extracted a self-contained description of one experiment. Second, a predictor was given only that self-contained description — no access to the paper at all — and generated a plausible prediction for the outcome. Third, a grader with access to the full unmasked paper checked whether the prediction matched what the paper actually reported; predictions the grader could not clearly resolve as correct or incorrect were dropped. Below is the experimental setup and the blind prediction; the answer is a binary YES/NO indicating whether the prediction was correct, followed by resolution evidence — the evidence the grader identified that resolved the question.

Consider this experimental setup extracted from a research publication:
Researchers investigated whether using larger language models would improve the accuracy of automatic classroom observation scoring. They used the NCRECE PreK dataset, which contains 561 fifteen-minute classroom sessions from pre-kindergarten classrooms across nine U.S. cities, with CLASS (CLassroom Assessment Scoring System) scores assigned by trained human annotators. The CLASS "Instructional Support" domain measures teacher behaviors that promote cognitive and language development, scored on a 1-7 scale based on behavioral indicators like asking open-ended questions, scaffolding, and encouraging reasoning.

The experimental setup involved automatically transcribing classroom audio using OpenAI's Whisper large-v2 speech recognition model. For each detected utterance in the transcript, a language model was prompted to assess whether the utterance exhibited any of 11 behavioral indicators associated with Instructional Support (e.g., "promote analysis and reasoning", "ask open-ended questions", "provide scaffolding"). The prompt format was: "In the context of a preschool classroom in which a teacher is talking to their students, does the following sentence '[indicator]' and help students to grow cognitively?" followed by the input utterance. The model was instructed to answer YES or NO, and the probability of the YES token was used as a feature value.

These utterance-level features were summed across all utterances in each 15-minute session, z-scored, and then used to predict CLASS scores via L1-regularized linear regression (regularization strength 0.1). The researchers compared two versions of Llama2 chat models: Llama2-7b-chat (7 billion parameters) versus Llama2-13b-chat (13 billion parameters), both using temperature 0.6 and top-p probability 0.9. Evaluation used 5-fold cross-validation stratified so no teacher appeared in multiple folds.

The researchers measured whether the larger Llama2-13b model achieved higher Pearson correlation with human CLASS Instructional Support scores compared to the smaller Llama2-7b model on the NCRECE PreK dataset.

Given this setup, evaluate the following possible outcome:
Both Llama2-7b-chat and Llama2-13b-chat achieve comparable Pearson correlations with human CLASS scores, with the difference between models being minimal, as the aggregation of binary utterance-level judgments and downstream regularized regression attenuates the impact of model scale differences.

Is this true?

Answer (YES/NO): NO